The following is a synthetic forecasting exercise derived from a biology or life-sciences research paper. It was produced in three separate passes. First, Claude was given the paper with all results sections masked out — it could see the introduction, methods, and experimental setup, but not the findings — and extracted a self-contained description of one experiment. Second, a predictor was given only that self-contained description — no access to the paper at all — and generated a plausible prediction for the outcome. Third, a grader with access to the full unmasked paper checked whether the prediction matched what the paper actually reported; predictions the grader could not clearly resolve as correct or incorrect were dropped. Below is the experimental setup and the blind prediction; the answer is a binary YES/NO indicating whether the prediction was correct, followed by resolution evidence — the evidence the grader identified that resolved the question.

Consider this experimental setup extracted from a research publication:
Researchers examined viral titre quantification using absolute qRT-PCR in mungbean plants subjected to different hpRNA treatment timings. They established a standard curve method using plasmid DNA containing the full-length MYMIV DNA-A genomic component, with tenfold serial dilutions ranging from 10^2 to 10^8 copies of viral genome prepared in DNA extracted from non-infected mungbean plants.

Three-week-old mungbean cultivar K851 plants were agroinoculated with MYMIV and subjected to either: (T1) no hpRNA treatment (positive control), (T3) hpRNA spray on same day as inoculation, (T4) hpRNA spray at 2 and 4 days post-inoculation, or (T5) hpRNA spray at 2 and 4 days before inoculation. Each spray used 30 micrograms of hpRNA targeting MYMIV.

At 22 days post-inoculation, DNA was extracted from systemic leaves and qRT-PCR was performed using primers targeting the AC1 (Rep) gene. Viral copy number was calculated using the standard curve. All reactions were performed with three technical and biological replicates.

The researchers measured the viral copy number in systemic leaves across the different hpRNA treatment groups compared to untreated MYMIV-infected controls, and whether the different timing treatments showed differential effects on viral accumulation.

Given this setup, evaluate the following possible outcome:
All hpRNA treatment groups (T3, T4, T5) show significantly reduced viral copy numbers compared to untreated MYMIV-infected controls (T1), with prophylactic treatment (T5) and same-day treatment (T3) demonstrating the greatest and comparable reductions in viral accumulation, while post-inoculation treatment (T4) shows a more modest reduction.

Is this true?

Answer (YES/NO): NO